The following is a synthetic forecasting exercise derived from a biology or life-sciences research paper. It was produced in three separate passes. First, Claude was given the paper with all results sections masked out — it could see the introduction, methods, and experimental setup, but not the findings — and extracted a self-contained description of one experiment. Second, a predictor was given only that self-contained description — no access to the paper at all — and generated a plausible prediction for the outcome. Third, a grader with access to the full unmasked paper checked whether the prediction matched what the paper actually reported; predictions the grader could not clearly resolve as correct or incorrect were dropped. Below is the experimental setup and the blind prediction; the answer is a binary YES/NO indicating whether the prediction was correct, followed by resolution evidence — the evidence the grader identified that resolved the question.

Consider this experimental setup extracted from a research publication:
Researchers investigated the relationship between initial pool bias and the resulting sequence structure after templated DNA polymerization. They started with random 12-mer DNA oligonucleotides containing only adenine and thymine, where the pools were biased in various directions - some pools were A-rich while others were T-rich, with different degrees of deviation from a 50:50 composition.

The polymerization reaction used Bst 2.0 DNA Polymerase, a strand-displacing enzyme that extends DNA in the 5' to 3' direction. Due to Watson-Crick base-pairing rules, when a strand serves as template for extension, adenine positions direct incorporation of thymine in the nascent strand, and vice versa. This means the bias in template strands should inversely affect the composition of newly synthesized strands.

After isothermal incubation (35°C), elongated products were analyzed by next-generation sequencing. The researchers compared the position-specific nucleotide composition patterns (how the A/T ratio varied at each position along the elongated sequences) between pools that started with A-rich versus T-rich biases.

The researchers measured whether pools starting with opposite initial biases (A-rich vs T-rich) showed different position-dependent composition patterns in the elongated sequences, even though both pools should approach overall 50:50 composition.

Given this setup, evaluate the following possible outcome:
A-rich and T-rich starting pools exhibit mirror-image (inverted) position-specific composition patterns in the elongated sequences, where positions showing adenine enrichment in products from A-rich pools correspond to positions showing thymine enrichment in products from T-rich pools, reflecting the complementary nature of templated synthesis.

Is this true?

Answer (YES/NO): YES